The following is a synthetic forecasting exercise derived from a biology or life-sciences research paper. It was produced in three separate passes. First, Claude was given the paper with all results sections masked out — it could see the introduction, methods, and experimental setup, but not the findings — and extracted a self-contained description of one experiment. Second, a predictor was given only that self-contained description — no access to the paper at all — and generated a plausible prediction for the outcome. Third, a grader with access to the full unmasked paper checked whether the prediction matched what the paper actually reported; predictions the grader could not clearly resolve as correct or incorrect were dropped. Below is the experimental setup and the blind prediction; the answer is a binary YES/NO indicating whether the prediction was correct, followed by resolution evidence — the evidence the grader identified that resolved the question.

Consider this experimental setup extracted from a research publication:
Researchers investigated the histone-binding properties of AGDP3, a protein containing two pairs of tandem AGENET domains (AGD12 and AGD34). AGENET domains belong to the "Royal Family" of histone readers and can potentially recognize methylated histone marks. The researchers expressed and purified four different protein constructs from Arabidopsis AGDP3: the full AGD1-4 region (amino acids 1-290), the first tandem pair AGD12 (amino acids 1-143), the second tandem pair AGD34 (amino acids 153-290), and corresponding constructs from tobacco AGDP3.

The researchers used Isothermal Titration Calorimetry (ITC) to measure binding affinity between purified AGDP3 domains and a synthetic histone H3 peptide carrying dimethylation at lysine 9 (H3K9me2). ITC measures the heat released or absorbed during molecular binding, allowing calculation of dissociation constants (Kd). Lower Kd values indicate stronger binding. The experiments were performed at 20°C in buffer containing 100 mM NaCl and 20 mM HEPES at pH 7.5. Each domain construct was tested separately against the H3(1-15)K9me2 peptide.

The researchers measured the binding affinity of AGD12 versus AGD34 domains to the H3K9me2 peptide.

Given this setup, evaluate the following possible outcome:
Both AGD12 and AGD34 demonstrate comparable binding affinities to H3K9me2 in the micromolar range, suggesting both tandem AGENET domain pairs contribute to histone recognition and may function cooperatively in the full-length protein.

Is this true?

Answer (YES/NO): NO